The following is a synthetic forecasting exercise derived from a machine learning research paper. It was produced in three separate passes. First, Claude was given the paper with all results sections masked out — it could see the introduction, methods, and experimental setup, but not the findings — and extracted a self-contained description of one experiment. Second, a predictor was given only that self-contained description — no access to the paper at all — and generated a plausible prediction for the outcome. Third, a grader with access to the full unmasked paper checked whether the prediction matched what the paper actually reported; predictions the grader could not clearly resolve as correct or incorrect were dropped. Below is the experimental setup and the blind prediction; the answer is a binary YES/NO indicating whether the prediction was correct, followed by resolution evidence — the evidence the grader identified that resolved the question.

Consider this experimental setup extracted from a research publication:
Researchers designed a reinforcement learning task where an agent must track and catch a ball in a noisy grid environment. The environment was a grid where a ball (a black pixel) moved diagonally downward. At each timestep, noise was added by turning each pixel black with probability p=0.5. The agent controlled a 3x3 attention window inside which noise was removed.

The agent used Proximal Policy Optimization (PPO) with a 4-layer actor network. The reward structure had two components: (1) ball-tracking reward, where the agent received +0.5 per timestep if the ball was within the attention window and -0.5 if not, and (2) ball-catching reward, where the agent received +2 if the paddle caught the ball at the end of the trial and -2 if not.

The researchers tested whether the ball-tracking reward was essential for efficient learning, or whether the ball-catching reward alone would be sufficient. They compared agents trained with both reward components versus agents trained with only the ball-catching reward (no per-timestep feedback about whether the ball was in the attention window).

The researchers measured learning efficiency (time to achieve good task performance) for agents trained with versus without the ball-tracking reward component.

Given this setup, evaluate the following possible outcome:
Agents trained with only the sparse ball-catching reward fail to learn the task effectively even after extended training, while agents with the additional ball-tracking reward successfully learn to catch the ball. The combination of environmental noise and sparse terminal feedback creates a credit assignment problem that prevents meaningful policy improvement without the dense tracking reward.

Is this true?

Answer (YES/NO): NO